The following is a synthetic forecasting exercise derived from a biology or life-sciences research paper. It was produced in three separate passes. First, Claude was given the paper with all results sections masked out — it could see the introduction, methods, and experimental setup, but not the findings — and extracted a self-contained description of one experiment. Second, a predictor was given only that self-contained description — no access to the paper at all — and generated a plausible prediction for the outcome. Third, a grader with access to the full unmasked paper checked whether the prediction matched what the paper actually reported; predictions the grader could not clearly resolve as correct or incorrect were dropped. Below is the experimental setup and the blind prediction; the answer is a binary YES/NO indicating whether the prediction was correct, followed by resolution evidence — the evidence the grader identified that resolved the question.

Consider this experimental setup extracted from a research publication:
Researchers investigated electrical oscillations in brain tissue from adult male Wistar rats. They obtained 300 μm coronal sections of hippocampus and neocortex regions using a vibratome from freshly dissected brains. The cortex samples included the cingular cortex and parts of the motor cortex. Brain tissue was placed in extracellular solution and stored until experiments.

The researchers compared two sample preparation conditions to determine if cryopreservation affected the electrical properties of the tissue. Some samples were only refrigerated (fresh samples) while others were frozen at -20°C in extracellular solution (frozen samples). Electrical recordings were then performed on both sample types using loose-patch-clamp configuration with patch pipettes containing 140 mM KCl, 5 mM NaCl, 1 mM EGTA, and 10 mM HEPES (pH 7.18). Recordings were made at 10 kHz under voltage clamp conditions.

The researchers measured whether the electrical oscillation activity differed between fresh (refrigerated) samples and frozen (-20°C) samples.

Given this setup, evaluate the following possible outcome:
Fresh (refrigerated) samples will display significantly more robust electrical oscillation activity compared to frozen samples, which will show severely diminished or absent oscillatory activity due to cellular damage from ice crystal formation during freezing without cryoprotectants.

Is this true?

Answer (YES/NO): NO